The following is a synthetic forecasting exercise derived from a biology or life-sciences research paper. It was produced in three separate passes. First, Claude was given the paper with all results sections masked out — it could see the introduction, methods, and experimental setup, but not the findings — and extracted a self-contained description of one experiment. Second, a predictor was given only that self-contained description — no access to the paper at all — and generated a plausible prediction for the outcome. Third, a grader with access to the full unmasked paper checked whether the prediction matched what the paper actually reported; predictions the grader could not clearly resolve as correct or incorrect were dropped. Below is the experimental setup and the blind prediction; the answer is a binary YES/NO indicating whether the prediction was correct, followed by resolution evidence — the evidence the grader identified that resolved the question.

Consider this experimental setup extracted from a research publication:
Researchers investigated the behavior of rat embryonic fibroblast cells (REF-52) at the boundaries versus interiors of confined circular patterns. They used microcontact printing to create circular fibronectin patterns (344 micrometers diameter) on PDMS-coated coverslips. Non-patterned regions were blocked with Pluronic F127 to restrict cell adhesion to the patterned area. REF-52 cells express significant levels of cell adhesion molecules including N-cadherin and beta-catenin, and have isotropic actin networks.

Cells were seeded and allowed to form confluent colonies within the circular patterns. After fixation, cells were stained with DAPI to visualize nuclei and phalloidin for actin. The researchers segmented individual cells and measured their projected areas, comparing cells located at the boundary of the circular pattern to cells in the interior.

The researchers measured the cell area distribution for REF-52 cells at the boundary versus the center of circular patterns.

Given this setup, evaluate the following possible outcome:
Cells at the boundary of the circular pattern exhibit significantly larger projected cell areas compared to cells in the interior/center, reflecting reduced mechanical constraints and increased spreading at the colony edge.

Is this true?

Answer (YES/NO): YES